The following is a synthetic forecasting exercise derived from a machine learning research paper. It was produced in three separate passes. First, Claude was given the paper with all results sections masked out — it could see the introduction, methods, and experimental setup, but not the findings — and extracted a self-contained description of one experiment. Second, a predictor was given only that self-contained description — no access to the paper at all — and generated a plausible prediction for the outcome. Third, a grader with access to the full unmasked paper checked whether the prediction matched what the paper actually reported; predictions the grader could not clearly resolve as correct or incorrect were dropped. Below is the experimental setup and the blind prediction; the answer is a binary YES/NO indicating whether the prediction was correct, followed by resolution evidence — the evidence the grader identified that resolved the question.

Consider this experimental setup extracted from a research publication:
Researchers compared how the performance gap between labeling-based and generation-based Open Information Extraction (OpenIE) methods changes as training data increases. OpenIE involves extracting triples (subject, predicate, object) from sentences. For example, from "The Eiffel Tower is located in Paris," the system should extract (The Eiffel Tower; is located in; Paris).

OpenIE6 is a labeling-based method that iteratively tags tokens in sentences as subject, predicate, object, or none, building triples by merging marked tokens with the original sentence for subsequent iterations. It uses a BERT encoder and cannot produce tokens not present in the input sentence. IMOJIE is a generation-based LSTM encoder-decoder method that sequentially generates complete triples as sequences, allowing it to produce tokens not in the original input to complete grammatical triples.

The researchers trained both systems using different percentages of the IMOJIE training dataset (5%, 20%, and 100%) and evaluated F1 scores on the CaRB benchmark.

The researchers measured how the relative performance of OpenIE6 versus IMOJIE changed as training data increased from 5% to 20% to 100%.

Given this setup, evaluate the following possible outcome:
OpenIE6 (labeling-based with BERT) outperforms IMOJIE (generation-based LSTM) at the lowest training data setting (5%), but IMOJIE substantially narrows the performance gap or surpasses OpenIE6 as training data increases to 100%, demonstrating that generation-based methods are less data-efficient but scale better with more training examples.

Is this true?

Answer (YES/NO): YES